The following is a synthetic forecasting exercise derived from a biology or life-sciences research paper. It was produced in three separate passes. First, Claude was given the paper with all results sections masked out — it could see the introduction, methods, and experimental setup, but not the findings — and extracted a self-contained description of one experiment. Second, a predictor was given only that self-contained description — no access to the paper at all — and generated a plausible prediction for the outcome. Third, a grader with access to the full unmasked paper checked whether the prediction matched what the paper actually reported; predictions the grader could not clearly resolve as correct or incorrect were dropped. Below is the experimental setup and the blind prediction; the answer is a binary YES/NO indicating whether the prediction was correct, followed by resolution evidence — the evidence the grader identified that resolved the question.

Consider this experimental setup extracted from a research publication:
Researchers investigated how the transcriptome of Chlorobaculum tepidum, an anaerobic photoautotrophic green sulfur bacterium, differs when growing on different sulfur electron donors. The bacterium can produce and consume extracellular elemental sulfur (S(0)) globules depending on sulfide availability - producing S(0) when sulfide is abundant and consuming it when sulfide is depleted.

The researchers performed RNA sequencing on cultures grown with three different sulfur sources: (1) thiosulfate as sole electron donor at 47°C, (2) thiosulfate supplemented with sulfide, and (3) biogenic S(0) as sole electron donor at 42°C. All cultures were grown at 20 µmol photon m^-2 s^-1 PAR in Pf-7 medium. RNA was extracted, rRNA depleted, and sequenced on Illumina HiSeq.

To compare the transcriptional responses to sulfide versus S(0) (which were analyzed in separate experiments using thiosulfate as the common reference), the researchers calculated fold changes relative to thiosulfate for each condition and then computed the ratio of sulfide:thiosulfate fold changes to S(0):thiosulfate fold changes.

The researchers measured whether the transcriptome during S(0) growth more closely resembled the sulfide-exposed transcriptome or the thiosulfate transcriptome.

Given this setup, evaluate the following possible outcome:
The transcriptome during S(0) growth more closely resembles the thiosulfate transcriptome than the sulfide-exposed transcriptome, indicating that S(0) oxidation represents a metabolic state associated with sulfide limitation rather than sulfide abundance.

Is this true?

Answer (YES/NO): YES